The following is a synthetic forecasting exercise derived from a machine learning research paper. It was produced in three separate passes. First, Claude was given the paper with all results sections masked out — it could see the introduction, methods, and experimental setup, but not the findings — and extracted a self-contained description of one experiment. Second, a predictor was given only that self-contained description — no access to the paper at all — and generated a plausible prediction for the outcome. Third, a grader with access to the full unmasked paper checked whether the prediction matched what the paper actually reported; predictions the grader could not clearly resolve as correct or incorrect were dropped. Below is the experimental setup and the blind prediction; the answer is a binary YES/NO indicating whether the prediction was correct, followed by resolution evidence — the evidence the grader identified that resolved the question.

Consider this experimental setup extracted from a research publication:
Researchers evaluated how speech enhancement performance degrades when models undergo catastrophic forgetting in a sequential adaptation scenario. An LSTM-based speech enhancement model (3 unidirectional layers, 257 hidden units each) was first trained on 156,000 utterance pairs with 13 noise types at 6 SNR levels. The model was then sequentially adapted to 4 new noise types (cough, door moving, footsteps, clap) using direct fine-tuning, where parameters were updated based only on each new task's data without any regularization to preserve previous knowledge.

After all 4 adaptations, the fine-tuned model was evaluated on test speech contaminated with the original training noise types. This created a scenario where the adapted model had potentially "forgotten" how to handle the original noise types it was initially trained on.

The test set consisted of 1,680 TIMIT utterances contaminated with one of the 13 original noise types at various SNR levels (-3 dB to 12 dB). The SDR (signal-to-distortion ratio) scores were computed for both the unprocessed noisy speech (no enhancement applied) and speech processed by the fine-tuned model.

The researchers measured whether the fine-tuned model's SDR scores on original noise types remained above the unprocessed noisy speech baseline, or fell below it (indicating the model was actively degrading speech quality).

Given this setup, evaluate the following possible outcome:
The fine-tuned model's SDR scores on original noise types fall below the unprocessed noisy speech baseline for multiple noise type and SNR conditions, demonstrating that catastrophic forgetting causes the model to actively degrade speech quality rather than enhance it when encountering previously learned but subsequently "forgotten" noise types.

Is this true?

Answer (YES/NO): NO